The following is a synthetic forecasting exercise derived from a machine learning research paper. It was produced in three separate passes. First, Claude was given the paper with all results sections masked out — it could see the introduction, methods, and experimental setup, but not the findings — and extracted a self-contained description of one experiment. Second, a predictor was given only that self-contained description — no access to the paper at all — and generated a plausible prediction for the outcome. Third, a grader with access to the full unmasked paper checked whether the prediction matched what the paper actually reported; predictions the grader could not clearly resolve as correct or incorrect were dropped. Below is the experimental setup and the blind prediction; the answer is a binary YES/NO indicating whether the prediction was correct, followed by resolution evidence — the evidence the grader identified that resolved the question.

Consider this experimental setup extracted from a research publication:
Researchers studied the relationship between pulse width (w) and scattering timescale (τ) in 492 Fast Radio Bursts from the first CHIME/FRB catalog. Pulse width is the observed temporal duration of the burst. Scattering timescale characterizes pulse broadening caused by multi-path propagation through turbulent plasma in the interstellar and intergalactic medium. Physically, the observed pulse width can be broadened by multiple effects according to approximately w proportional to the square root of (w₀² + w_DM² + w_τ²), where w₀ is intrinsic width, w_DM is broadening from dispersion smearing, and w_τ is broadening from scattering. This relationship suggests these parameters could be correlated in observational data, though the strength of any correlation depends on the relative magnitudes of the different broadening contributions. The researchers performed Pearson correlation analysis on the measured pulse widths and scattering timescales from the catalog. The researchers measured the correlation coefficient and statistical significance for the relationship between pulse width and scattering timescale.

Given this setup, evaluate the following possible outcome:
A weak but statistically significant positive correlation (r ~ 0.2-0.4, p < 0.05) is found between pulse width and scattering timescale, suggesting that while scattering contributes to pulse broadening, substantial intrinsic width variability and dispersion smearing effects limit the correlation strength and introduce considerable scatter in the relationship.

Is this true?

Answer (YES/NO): NO